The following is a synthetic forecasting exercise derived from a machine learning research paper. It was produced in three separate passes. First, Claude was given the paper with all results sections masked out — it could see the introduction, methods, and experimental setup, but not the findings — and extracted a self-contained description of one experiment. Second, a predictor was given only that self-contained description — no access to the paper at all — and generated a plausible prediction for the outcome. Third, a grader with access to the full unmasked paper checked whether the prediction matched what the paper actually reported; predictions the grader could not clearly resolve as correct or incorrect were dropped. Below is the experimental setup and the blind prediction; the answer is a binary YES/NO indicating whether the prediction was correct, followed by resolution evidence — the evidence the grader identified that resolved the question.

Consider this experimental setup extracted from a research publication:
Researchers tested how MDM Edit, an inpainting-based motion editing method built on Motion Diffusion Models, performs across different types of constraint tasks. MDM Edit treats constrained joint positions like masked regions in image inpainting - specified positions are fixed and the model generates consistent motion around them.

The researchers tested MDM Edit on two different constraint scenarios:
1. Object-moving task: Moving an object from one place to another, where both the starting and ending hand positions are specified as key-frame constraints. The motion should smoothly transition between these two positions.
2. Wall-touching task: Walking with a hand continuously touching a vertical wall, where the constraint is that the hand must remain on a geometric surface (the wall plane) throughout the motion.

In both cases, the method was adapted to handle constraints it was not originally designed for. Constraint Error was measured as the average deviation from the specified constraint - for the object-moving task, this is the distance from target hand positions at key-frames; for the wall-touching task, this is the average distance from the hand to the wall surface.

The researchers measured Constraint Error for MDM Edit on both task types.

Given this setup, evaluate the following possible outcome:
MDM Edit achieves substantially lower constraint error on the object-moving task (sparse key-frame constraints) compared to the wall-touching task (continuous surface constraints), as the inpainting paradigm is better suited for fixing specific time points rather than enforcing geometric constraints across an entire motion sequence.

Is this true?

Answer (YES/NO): NO